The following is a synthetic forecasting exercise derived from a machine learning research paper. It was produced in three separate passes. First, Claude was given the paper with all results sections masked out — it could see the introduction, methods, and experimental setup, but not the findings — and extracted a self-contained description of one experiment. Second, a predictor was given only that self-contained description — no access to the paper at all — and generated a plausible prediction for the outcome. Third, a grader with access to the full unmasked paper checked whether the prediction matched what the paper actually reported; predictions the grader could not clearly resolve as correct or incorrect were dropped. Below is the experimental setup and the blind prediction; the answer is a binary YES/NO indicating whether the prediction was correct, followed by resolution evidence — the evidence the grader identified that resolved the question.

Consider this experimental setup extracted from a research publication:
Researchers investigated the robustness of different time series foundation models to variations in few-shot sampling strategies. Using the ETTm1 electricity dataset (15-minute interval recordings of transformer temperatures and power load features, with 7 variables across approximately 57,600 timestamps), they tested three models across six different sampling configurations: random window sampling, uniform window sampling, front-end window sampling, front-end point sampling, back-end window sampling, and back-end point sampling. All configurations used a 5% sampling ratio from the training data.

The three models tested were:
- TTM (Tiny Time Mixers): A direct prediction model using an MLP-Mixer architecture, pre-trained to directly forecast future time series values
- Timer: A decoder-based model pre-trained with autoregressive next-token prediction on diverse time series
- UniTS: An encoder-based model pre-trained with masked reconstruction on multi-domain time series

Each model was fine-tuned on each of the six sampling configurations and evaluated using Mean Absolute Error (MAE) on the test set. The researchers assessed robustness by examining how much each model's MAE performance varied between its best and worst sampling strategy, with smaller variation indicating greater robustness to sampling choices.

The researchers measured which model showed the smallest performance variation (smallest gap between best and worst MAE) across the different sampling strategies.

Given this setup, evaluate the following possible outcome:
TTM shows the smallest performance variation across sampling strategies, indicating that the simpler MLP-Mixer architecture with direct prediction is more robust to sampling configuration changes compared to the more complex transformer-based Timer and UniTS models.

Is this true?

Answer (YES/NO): YES